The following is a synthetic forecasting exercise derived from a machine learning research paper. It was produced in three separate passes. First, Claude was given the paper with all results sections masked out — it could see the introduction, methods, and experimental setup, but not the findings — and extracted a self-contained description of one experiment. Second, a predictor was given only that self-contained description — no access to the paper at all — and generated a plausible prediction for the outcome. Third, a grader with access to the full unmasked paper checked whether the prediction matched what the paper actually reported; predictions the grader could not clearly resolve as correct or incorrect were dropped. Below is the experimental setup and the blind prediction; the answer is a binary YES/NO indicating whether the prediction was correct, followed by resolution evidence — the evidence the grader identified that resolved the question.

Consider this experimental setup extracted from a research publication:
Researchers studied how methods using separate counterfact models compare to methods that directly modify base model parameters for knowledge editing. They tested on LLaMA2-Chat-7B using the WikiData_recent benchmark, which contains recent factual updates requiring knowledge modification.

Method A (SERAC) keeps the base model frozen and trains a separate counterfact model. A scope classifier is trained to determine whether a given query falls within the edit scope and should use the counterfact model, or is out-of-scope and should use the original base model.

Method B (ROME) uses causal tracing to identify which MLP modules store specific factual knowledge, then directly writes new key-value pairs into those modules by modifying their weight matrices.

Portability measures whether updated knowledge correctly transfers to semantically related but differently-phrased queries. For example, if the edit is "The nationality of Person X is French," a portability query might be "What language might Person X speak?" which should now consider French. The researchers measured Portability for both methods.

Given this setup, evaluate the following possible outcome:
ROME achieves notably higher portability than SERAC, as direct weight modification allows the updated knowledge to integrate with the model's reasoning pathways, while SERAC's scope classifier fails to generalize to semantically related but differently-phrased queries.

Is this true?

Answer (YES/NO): NO